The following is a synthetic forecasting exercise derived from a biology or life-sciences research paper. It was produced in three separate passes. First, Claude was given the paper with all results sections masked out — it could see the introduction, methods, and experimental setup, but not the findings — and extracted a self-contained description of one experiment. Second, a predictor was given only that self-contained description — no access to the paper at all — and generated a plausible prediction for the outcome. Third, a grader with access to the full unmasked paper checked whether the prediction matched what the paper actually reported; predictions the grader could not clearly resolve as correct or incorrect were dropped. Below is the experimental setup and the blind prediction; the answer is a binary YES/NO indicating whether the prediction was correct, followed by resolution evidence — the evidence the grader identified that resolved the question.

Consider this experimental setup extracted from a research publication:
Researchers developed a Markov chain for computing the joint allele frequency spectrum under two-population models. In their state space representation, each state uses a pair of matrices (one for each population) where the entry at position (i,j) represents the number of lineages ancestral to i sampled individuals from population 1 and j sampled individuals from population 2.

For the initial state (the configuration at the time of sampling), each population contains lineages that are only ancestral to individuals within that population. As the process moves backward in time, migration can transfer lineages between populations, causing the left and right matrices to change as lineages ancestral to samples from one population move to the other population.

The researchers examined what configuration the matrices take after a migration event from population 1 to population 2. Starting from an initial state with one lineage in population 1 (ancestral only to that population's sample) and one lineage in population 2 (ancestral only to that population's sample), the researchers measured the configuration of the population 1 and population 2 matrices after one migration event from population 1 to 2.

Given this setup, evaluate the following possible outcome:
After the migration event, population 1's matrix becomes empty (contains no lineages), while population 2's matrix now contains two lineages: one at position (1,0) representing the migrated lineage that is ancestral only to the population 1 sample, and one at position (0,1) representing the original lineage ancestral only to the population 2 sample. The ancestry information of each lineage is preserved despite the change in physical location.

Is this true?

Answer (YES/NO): YES